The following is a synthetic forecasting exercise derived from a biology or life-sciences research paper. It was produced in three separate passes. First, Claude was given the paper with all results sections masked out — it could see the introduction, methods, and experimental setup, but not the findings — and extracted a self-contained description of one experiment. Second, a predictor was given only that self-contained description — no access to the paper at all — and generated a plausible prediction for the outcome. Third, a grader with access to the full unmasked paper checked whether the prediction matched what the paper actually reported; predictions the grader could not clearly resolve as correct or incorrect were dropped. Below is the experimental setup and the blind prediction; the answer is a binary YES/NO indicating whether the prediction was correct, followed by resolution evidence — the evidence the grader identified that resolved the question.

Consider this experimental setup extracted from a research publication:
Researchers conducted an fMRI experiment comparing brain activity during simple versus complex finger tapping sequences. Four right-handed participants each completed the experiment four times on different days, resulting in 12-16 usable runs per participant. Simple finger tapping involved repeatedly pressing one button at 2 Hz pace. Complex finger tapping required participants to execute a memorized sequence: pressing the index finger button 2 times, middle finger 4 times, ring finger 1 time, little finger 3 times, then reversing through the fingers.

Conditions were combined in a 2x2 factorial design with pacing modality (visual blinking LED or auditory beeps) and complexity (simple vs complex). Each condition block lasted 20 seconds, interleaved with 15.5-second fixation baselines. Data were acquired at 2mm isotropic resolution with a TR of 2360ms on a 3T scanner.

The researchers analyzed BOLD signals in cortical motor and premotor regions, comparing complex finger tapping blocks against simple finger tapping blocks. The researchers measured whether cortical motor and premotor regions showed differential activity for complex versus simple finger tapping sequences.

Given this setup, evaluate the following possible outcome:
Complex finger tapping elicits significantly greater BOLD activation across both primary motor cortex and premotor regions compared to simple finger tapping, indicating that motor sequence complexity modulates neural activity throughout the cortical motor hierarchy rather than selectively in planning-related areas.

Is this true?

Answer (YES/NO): YES